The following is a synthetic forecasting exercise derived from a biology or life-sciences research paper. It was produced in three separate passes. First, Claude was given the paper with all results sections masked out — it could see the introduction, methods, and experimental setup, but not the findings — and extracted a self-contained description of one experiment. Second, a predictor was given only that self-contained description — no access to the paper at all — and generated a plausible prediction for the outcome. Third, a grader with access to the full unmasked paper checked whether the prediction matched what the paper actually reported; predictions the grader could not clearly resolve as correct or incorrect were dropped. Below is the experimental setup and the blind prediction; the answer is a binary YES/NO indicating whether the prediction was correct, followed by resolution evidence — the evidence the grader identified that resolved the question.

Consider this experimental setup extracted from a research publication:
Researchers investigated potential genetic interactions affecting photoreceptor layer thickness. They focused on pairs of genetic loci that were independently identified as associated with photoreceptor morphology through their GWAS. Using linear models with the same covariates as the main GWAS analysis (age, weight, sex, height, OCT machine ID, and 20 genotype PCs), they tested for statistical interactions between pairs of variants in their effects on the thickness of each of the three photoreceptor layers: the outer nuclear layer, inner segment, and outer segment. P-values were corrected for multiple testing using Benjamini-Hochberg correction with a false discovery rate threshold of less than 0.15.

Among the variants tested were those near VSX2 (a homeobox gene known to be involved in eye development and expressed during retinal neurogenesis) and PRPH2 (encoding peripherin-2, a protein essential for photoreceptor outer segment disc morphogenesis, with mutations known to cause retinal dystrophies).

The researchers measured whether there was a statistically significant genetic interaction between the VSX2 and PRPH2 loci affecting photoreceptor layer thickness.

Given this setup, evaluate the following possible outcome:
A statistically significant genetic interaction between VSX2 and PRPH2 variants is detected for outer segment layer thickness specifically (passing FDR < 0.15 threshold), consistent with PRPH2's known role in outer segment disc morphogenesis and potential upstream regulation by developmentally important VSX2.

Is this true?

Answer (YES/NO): NO